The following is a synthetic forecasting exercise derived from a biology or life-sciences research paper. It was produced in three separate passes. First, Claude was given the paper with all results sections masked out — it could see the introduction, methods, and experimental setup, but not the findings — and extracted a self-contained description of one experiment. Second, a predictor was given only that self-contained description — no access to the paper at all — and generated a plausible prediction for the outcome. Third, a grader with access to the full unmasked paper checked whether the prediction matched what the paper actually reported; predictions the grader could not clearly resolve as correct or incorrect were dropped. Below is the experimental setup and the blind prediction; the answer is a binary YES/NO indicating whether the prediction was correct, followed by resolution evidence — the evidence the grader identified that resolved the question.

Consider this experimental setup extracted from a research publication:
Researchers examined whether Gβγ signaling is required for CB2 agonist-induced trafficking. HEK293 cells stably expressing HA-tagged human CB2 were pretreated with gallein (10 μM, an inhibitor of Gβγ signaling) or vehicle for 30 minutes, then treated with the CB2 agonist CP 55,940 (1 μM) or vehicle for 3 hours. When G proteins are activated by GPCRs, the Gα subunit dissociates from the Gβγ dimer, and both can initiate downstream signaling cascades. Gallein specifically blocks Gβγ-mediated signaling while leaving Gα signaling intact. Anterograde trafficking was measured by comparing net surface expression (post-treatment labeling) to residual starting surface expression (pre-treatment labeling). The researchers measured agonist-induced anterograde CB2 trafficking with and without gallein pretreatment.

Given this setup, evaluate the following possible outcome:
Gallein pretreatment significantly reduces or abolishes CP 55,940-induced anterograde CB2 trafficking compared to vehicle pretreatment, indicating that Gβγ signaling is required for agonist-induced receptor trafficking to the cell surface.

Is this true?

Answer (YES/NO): NO